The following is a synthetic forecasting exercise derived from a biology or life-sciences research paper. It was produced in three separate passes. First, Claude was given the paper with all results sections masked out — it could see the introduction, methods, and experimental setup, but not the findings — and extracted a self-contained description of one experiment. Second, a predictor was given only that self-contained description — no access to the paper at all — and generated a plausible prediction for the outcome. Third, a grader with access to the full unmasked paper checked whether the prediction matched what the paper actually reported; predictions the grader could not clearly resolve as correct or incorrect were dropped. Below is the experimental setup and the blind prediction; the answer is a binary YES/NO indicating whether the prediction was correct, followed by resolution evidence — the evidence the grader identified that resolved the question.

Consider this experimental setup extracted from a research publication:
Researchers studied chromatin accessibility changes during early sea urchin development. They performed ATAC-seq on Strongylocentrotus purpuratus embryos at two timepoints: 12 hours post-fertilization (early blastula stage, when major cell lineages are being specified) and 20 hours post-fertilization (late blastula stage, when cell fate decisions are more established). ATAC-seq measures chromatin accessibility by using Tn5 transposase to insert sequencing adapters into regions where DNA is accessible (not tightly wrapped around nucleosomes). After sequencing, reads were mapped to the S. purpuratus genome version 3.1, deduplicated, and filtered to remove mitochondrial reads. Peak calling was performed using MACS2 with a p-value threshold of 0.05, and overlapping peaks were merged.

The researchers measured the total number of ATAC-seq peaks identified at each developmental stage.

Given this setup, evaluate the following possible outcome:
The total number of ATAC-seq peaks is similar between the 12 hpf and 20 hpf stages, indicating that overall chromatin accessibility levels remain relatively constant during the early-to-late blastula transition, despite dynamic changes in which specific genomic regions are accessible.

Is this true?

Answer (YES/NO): YES